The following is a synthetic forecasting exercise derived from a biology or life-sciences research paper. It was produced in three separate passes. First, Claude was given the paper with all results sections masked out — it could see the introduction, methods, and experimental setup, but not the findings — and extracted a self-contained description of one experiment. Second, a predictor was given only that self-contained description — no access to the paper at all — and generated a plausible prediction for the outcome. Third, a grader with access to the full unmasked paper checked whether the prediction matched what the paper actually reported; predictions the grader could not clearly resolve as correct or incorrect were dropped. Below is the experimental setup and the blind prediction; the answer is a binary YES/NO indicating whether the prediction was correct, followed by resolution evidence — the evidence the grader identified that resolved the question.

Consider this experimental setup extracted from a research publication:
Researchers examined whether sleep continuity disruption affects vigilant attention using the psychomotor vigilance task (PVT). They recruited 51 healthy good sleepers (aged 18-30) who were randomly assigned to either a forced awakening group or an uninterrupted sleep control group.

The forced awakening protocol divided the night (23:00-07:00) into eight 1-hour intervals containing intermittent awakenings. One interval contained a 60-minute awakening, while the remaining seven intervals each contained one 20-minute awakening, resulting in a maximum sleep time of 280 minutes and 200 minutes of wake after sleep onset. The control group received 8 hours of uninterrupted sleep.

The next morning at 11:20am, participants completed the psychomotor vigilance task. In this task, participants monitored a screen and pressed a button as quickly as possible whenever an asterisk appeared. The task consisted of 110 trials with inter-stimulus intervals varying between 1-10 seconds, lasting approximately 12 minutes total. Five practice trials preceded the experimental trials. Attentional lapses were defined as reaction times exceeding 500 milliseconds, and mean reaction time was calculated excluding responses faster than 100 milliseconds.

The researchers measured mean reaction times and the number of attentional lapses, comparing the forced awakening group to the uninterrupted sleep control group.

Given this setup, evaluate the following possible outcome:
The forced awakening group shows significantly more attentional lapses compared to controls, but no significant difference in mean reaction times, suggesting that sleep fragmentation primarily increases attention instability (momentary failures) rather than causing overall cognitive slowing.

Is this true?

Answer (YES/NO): NO